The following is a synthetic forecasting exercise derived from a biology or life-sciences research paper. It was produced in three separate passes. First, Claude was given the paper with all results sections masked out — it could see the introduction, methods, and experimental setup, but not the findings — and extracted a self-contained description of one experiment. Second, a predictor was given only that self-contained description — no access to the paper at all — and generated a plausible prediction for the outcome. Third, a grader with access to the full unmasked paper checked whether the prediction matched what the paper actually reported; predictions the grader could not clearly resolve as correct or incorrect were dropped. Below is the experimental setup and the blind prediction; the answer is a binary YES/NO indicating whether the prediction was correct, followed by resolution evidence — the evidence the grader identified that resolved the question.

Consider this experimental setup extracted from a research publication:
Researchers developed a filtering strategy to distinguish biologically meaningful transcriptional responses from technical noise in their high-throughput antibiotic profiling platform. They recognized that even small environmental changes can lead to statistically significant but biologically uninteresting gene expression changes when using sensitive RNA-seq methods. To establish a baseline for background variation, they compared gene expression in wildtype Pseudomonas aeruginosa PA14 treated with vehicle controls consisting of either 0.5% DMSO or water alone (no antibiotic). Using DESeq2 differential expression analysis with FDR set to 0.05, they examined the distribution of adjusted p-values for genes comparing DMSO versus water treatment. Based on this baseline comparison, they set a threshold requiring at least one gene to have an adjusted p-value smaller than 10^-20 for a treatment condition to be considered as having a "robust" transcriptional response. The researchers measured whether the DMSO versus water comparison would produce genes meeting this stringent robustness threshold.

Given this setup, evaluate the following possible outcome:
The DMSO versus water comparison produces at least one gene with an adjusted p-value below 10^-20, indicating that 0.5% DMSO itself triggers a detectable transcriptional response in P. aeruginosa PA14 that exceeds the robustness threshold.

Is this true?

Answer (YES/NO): NO